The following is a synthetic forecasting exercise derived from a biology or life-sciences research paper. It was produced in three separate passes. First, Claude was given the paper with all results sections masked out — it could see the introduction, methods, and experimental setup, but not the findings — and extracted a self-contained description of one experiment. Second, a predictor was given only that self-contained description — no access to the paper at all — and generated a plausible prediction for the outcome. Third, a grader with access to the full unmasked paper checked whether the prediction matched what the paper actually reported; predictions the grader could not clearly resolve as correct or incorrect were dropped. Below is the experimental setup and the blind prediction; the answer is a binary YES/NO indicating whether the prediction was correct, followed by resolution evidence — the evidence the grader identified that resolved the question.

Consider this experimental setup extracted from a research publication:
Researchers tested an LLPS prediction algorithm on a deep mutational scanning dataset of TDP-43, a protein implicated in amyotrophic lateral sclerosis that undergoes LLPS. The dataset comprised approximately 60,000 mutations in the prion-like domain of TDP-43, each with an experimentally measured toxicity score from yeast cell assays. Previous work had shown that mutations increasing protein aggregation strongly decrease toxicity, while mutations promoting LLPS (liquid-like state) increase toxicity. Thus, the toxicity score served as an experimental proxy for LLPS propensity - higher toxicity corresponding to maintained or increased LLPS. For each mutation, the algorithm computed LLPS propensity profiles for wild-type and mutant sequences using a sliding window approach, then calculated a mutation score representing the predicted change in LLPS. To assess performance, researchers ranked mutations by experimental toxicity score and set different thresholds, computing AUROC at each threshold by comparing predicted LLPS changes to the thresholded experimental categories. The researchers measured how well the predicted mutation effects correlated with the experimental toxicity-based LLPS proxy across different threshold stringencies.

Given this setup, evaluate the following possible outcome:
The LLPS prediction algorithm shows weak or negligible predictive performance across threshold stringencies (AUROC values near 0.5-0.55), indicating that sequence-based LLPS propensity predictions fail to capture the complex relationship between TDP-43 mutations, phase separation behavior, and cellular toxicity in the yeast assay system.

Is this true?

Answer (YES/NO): NO